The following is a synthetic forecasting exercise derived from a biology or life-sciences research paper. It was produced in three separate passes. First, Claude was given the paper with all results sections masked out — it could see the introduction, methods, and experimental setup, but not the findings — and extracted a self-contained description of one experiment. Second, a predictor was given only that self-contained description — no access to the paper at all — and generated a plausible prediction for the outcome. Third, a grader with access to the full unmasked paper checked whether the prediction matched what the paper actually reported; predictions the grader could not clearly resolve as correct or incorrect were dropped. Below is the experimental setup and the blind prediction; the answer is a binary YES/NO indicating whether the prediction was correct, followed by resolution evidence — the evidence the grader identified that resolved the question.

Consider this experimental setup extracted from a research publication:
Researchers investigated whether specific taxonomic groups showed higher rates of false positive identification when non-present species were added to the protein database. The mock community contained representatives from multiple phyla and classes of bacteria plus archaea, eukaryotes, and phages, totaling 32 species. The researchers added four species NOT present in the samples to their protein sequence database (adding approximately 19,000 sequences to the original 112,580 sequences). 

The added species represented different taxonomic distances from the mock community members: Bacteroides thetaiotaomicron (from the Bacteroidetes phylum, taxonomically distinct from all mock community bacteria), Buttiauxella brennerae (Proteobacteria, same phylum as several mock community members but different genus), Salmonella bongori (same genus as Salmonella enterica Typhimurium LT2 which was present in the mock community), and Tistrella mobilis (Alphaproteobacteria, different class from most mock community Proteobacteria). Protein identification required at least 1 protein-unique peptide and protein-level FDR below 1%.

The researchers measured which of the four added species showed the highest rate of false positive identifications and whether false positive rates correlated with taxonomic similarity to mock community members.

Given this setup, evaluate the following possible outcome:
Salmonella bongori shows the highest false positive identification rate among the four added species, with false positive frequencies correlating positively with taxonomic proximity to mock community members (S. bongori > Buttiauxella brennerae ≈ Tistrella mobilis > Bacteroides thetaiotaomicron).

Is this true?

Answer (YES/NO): NO